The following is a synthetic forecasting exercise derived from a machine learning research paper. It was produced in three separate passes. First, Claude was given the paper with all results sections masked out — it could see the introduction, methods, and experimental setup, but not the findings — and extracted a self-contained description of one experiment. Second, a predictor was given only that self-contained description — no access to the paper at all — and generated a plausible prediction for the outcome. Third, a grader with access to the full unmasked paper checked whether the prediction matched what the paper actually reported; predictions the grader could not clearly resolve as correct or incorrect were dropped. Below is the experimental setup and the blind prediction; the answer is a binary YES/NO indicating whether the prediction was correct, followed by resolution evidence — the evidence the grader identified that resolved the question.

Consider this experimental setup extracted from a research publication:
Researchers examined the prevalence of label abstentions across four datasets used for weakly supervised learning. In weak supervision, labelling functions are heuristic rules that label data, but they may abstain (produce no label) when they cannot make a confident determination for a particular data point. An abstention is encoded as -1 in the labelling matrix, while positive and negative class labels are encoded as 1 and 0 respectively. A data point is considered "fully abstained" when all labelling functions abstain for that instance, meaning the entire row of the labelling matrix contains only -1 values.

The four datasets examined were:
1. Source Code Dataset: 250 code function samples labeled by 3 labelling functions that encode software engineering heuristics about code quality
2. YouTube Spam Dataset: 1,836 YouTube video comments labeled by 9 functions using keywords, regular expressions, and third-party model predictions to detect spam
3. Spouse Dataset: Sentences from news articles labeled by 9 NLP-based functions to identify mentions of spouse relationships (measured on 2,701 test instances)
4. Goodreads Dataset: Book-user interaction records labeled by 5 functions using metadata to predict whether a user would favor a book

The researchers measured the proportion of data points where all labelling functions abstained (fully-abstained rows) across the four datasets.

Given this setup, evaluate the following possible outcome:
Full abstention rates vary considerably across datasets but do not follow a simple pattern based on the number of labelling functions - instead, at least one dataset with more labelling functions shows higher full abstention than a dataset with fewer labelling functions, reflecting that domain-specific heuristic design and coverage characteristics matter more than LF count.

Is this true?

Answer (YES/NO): YES